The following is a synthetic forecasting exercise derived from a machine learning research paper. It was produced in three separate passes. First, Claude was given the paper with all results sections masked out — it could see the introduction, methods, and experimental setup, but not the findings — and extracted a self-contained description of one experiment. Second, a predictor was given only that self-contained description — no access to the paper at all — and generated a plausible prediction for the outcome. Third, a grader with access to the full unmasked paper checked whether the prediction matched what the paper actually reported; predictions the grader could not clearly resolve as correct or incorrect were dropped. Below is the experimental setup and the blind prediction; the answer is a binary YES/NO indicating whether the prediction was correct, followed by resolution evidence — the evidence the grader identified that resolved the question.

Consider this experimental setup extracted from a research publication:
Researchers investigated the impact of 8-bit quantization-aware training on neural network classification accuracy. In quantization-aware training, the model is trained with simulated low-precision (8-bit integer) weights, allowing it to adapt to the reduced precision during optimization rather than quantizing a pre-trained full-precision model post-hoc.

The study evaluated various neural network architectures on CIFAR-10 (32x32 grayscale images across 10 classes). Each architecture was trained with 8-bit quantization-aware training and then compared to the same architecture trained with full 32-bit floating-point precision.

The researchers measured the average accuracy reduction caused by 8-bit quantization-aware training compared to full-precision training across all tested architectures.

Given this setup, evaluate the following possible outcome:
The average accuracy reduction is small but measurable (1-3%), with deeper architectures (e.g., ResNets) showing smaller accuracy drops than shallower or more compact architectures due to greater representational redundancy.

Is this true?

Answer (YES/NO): NO